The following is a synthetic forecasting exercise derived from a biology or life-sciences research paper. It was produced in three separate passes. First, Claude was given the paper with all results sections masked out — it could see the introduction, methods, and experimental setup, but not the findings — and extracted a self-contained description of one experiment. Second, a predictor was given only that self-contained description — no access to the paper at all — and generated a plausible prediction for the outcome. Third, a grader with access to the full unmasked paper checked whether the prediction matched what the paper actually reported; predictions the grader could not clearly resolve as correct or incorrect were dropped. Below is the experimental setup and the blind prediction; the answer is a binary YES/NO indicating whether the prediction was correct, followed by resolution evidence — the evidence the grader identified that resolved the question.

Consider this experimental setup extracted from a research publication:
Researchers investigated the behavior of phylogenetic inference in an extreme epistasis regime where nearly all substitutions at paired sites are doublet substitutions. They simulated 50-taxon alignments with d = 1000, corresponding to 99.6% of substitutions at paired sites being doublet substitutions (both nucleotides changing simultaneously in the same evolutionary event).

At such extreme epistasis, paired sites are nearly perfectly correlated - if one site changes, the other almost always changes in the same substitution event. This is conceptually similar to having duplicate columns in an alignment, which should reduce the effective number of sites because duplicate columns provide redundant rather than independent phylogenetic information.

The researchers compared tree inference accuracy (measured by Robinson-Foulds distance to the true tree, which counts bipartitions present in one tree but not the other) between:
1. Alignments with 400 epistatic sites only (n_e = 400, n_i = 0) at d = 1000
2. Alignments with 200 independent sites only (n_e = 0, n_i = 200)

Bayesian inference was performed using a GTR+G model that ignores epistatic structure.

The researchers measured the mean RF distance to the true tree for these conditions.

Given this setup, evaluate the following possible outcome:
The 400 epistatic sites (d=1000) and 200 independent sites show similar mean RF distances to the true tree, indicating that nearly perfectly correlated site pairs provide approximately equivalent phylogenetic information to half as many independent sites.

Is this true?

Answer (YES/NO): NO